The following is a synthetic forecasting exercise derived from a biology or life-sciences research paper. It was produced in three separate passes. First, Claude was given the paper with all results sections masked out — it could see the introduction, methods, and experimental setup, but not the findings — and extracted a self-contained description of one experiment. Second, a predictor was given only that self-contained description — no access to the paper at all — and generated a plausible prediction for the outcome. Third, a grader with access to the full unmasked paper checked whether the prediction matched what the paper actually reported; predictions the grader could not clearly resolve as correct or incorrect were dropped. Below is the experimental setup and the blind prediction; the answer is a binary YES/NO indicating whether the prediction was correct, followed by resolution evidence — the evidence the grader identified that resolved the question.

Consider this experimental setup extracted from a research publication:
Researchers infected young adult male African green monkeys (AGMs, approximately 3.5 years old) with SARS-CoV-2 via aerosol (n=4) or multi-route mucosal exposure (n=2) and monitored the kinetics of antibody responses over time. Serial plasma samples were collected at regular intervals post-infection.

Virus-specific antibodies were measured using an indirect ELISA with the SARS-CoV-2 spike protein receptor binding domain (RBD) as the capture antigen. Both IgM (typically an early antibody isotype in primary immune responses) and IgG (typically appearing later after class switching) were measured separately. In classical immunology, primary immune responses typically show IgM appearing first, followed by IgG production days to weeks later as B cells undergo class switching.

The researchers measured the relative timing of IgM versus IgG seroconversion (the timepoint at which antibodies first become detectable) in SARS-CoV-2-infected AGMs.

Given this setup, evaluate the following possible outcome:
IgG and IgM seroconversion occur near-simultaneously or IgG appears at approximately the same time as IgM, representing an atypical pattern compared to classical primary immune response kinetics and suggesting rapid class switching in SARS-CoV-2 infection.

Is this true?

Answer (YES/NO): YES